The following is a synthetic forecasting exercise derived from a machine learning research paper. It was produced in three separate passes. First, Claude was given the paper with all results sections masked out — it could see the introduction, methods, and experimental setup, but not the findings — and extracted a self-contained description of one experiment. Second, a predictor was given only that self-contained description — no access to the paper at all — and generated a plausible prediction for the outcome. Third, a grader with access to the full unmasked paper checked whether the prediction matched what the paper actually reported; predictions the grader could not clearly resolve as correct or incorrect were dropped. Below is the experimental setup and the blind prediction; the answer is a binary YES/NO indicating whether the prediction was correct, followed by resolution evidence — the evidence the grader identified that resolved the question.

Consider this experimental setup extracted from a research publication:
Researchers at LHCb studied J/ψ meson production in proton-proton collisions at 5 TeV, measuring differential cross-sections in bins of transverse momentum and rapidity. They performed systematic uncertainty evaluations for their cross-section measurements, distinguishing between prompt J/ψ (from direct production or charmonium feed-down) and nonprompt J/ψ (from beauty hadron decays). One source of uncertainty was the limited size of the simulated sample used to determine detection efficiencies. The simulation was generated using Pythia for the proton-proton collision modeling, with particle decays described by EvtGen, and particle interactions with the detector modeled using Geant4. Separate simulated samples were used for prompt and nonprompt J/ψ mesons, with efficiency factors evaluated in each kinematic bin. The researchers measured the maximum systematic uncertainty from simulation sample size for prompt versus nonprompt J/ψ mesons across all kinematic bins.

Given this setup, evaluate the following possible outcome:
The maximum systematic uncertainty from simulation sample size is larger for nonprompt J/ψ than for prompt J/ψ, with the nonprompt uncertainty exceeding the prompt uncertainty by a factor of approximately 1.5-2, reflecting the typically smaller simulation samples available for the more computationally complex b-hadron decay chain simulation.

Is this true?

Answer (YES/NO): YES